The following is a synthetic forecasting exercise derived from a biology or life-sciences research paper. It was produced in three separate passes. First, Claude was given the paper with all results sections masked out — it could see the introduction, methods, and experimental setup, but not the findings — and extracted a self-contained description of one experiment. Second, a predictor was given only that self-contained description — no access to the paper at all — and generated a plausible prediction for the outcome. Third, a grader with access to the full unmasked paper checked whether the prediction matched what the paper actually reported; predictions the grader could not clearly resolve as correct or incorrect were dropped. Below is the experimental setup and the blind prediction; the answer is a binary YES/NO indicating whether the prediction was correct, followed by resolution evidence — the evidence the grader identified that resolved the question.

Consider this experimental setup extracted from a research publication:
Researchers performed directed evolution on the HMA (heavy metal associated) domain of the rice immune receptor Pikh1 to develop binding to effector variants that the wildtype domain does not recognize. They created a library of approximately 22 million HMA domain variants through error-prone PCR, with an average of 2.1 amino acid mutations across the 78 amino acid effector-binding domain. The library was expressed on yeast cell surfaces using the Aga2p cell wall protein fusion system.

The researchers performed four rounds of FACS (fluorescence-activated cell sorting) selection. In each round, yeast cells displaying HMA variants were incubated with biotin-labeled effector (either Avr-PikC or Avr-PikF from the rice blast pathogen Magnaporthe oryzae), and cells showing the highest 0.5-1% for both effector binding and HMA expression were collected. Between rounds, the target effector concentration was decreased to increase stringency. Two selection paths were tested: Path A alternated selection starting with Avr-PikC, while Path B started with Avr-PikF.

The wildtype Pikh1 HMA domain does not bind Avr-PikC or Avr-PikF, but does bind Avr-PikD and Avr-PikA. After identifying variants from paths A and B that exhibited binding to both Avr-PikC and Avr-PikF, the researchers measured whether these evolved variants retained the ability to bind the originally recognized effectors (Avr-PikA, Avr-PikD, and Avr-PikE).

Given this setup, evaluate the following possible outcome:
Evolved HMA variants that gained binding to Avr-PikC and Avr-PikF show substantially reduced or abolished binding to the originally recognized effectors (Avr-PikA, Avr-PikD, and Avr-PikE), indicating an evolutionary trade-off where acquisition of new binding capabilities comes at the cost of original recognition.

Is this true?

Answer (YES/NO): NO